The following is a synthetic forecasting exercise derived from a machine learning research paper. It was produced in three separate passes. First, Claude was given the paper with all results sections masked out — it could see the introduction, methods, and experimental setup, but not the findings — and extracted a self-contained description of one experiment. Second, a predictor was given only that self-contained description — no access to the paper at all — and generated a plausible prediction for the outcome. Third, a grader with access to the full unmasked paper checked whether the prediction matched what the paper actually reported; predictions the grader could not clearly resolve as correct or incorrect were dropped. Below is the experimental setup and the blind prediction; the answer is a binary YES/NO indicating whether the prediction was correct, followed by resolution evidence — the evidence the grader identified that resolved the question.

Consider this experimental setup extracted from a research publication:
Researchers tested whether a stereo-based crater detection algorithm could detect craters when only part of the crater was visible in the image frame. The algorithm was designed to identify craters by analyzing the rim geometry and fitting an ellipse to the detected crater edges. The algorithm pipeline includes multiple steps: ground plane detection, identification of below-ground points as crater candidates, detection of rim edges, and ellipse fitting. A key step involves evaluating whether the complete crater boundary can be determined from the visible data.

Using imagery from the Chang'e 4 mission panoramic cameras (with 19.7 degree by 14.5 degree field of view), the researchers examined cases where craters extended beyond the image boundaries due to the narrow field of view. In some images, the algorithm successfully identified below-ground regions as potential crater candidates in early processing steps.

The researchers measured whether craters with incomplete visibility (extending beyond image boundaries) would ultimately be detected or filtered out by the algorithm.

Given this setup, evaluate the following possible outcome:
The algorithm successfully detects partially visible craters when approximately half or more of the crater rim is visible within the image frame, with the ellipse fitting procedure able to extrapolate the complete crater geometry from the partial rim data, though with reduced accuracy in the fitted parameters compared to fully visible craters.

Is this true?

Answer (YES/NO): NO